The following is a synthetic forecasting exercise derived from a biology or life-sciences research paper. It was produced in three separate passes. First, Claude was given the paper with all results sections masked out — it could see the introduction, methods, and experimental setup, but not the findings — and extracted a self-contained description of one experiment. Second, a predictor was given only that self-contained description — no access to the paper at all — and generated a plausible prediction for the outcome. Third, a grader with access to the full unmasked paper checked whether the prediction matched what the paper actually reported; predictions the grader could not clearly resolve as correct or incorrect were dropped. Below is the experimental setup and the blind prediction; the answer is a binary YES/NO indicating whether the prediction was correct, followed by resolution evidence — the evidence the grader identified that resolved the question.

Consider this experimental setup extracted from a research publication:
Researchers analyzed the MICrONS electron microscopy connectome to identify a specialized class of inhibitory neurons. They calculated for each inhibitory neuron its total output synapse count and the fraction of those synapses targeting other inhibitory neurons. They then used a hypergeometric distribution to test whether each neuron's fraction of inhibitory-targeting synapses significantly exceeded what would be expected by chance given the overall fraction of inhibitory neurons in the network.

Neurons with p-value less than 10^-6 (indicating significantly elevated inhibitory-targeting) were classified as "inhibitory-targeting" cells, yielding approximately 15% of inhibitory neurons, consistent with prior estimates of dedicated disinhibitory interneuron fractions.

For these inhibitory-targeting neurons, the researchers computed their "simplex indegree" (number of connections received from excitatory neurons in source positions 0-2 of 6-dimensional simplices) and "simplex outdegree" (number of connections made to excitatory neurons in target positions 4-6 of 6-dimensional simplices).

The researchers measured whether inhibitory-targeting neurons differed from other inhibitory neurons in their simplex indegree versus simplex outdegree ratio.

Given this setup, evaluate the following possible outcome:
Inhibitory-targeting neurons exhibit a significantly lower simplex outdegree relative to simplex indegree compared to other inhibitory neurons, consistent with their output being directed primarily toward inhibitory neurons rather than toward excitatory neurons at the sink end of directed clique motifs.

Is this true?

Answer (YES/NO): YES